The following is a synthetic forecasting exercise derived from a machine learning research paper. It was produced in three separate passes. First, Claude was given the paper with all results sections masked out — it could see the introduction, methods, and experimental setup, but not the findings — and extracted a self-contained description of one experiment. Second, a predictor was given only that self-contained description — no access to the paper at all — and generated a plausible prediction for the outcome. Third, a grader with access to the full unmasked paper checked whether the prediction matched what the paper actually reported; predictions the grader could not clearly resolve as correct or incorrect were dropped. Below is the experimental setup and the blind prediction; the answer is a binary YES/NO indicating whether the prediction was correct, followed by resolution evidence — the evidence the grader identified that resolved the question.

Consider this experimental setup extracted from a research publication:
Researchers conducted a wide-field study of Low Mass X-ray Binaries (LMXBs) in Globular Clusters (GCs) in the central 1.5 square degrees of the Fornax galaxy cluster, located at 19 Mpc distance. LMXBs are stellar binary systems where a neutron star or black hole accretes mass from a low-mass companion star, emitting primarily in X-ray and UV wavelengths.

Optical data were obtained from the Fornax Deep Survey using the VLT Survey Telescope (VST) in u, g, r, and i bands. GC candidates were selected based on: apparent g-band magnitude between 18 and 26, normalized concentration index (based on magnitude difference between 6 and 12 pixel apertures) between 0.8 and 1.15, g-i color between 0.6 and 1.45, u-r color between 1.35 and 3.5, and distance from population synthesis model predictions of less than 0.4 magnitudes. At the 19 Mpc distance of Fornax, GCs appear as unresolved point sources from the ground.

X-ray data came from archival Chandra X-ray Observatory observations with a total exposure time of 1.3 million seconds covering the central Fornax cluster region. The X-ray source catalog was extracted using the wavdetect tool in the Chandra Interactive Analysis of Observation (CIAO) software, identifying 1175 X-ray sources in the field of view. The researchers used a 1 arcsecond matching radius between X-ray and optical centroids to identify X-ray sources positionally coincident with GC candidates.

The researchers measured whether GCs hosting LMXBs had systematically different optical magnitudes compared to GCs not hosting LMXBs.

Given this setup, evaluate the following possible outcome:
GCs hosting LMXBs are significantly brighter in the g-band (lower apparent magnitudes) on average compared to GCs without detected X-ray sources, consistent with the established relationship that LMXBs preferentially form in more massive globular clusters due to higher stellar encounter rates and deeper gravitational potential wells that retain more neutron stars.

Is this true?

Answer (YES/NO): YES